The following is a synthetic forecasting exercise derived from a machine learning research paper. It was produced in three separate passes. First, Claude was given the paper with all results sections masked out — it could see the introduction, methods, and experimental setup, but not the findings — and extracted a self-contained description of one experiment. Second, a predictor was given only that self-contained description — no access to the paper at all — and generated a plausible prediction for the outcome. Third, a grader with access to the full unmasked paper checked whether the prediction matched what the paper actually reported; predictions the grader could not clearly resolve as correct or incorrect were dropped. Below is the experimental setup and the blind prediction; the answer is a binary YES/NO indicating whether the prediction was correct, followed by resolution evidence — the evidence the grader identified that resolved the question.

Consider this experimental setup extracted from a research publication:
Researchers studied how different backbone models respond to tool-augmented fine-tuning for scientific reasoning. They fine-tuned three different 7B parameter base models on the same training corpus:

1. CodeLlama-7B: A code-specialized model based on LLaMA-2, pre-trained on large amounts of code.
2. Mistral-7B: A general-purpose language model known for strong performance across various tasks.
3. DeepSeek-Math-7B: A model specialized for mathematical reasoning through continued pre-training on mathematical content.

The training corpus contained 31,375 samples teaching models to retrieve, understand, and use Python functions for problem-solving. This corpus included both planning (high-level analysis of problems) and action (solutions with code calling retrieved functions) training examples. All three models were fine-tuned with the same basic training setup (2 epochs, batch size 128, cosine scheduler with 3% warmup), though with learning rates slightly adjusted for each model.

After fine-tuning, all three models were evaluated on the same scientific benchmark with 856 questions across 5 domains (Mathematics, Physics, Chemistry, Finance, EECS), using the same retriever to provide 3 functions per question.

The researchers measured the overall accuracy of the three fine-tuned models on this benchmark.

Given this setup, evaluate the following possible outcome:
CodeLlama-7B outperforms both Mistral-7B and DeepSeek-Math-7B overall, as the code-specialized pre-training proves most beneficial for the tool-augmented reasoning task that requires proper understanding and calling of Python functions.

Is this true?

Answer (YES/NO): NO